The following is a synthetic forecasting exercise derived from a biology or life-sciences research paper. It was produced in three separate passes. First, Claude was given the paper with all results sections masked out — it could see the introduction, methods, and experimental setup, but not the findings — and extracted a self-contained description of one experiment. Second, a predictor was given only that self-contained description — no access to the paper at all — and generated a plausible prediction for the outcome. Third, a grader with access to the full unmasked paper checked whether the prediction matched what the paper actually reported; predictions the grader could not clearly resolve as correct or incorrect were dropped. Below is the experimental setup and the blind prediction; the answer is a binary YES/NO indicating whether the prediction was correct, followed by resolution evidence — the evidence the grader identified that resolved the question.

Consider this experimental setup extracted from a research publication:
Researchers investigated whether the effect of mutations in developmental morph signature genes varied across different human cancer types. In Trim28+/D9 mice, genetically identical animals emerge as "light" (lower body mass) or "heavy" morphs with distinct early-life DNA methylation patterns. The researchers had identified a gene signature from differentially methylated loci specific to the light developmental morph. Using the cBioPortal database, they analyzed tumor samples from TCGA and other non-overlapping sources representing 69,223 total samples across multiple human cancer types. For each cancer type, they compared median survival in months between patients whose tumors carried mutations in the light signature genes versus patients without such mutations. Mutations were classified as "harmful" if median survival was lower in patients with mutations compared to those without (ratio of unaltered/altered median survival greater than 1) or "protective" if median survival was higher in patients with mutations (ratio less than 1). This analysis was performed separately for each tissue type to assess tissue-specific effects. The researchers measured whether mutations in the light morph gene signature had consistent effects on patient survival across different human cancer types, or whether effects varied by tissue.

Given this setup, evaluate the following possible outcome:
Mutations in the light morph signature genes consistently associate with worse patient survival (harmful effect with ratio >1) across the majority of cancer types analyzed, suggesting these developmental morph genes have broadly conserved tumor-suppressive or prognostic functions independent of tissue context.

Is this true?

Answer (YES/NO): NO